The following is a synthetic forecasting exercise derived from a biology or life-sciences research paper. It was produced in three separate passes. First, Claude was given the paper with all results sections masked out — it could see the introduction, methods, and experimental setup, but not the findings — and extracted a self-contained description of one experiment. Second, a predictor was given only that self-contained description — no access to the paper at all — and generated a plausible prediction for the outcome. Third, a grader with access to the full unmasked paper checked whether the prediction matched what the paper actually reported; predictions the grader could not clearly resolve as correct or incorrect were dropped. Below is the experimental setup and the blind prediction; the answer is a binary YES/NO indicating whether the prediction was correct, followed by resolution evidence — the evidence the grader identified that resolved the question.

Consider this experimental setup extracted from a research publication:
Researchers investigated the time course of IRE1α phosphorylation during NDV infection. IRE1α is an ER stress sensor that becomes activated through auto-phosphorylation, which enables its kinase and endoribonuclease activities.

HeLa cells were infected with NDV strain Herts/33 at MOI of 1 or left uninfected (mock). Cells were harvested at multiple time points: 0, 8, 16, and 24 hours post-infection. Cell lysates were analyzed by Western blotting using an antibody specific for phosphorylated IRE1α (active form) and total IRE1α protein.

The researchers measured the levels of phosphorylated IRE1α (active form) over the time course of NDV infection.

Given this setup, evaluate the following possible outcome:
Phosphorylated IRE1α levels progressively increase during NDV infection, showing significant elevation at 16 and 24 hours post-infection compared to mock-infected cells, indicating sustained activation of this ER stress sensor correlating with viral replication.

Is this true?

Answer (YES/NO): YES